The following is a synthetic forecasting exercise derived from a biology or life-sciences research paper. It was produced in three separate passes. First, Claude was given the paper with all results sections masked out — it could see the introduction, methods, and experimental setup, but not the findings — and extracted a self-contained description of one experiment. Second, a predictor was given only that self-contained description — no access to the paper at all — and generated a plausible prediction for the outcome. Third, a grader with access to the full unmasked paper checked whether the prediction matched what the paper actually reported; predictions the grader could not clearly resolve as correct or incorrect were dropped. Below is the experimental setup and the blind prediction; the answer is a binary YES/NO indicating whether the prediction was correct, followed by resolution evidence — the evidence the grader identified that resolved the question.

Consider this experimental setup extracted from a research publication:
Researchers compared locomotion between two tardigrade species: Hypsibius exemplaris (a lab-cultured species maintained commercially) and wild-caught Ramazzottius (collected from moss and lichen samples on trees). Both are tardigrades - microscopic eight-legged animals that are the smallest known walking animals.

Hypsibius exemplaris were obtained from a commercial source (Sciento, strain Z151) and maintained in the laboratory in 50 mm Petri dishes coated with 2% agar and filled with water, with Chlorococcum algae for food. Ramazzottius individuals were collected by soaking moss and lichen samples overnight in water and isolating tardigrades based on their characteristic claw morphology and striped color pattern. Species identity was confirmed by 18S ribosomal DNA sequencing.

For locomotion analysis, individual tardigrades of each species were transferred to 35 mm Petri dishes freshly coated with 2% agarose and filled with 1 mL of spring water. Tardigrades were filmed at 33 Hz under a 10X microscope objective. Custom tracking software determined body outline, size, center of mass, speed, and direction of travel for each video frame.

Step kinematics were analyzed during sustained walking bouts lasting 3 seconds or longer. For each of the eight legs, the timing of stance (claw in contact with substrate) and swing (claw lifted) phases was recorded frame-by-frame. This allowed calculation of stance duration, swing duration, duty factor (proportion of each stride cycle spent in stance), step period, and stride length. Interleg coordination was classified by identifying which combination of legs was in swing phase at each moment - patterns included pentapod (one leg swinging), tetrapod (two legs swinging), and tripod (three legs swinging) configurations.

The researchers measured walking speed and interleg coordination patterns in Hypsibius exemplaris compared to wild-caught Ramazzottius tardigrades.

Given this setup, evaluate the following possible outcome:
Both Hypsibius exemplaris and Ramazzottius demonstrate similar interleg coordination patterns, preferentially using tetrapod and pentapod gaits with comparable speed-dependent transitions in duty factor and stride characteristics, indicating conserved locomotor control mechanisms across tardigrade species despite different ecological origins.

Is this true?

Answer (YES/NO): NO